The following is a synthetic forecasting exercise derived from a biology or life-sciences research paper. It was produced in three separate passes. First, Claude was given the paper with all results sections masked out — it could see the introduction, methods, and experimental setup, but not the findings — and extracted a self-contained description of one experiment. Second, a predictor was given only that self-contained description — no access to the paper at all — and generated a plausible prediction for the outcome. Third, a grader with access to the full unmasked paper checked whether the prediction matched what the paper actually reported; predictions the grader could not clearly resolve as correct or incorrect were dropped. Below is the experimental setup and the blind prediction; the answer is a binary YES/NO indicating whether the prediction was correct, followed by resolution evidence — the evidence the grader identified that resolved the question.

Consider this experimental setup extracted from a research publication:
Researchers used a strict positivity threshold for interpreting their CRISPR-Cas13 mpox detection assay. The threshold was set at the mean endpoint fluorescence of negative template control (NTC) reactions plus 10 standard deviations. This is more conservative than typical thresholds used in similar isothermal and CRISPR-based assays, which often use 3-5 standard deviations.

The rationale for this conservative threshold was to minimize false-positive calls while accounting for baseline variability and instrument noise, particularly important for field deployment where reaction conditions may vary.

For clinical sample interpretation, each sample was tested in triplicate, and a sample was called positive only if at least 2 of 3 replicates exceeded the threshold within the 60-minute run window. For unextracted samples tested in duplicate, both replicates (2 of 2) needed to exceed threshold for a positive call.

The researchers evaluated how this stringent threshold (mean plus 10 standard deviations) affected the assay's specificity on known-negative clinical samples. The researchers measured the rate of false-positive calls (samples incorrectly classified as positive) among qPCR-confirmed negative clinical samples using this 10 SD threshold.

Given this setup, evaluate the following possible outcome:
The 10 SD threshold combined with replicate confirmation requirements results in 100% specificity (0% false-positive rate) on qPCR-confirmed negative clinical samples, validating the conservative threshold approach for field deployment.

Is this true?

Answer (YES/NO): YES